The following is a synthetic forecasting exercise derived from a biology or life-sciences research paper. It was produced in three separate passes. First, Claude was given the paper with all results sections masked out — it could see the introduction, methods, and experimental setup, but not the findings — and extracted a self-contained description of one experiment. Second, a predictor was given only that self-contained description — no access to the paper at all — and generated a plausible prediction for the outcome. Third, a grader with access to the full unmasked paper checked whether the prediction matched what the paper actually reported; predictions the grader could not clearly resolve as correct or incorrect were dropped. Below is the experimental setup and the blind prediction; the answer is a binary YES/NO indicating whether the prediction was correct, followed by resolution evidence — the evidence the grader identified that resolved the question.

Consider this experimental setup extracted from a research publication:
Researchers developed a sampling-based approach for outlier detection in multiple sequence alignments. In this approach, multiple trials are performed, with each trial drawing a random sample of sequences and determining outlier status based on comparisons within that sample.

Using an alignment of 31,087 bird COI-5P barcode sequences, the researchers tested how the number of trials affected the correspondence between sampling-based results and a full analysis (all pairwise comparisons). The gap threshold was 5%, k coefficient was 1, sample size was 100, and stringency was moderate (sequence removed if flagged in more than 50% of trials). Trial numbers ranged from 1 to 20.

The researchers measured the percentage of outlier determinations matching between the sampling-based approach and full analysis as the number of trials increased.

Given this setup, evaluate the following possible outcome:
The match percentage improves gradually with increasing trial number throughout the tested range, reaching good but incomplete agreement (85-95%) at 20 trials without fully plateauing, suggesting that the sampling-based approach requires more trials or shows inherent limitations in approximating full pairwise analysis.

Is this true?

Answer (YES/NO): NO